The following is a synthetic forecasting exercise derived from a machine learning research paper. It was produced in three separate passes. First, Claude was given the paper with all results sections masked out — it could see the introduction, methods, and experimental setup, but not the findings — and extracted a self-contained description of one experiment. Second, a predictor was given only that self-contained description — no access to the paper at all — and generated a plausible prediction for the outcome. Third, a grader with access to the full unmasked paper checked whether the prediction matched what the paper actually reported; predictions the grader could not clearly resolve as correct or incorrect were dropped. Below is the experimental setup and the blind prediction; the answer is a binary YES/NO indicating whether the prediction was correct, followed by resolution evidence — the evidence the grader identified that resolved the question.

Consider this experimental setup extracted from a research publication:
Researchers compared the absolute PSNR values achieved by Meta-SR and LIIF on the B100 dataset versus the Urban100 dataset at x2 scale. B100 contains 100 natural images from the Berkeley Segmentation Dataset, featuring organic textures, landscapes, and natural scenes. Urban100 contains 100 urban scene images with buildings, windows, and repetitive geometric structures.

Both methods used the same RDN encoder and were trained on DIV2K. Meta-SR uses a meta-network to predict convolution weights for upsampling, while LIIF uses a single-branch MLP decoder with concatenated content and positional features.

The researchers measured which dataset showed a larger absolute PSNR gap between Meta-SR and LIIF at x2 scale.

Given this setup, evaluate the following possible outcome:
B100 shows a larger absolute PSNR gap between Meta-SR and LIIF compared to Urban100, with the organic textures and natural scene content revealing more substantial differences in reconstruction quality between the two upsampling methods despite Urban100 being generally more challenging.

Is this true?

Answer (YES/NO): YES